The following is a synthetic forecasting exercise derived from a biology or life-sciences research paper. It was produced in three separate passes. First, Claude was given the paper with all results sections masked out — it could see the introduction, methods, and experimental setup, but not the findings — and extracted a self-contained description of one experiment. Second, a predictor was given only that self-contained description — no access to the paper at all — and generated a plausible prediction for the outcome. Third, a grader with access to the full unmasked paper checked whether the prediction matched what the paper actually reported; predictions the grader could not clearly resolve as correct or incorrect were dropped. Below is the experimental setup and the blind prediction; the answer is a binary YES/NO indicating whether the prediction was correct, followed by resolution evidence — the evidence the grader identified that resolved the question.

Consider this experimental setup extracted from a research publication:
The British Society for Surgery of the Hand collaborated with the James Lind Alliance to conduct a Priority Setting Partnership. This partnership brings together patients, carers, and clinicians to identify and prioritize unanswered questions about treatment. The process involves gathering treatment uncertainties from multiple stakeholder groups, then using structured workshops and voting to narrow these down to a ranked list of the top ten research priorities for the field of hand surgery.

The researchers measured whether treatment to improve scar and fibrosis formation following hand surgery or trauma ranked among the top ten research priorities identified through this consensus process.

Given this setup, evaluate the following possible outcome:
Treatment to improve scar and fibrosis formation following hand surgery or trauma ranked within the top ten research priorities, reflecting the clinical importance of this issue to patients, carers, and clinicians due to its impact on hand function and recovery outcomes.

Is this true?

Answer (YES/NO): YES